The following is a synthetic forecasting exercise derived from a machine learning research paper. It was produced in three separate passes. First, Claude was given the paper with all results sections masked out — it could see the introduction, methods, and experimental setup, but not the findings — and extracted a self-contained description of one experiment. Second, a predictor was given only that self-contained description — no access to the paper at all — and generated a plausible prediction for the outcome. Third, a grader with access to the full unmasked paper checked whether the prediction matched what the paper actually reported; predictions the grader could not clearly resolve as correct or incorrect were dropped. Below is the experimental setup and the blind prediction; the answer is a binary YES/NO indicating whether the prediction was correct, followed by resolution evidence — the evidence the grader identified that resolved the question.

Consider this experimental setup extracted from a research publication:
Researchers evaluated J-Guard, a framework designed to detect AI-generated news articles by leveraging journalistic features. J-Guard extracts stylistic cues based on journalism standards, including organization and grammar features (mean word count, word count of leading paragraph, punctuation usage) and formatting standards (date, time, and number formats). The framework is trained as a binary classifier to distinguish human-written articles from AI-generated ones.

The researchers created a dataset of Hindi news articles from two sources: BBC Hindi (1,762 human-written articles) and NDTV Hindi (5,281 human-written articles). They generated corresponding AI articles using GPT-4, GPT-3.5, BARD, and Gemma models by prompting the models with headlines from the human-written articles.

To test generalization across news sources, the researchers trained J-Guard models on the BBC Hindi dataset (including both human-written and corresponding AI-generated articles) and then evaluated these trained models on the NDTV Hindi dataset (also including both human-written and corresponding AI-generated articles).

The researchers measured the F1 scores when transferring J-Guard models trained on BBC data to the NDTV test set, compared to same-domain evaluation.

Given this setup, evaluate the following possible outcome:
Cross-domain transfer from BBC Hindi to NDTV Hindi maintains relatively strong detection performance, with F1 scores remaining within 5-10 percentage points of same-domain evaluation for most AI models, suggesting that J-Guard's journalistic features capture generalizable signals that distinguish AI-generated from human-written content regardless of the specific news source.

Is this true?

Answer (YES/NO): NO